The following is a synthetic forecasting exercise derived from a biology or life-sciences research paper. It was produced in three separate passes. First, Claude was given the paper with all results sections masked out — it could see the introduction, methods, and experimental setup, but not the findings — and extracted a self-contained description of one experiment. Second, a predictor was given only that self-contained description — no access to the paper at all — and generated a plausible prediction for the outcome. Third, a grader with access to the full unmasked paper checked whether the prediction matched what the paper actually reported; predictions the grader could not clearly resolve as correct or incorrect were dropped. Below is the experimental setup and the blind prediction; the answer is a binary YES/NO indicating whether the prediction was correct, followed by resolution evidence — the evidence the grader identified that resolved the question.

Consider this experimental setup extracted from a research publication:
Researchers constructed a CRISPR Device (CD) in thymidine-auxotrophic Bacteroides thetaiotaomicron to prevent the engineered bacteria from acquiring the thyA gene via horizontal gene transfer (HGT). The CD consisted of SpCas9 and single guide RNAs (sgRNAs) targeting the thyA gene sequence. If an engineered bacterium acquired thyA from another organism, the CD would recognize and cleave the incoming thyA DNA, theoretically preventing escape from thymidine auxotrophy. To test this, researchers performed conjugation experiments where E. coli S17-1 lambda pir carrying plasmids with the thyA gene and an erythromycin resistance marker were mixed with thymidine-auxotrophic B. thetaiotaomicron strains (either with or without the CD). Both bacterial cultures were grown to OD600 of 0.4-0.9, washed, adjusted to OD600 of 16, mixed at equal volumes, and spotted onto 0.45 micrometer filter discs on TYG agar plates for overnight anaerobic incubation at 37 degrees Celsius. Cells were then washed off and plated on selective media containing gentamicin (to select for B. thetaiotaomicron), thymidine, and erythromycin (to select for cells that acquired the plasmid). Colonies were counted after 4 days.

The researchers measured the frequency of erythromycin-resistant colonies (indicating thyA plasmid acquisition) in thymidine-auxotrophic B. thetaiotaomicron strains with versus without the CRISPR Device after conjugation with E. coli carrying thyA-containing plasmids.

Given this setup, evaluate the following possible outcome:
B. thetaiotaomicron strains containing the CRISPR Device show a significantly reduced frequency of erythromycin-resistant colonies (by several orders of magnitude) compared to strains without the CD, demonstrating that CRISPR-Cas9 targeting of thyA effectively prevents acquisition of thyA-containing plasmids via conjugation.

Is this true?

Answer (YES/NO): NO